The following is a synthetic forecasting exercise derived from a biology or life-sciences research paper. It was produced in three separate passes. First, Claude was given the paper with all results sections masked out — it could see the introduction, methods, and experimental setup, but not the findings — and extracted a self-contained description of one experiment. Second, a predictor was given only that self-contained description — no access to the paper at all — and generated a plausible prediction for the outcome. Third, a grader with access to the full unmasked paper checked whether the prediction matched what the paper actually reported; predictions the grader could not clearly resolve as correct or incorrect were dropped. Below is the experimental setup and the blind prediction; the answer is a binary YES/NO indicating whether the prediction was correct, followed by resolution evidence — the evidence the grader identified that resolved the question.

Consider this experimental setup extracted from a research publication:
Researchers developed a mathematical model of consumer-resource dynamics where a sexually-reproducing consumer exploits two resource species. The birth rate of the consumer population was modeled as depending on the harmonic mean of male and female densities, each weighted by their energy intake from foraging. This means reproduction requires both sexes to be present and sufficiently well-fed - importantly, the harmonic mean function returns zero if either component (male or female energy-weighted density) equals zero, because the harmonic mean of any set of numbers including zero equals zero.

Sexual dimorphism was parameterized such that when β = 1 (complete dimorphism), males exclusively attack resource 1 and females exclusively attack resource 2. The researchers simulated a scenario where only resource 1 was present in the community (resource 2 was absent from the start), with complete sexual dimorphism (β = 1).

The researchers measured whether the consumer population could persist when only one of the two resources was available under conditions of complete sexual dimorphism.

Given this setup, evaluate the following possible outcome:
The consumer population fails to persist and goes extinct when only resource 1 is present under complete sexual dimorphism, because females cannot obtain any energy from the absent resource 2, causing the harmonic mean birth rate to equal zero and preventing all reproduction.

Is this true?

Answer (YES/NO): YES